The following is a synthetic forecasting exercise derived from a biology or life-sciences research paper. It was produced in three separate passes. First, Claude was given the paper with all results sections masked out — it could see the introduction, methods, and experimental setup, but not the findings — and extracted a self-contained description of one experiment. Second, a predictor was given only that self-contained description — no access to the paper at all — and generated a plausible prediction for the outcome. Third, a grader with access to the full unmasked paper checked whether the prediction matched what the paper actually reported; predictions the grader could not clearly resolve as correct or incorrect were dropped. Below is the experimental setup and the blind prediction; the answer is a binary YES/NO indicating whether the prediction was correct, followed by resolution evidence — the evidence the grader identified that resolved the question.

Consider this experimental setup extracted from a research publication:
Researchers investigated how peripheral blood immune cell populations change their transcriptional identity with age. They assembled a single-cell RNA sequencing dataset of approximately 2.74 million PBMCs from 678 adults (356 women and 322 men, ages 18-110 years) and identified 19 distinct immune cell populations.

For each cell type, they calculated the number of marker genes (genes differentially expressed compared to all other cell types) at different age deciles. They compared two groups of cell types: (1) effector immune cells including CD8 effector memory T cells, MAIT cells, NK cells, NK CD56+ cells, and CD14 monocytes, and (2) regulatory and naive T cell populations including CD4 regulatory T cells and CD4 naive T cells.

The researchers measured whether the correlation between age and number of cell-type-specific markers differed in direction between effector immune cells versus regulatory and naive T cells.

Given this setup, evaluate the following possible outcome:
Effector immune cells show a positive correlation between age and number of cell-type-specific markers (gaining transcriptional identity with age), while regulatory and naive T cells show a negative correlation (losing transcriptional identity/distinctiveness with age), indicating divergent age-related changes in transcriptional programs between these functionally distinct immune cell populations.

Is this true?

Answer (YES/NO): NO